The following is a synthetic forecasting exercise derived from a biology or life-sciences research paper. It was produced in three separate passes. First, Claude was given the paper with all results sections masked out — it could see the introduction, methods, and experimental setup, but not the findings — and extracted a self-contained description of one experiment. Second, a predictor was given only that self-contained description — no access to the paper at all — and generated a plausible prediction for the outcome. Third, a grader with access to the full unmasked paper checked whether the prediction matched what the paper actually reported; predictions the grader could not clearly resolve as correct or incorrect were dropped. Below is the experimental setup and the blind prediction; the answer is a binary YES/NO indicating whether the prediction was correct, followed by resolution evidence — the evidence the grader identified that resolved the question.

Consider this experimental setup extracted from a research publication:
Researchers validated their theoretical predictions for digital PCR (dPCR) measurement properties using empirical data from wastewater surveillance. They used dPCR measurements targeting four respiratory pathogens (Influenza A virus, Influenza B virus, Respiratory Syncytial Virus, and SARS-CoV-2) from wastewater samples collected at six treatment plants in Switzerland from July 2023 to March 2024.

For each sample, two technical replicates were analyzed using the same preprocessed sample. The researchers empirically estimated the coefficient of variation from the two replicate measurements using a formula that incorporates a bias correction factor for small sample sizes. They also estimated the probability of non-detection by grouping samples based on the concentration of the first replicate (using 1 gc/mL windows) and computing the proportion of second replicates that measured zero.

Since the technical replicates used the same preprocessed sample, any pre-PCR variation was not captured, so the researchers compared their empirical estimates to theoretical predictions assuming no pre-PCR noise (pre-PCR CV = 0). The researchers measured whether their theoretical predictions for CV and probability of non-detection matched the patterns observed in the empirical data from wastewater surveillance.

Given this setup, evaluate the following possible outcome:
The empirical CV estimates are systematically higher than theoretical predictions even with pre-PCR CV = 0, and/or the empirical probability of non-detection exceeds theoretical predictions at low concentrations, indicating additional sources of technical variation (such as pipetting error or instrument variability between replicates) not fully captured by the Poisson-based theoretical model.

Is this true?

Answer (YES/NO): NO